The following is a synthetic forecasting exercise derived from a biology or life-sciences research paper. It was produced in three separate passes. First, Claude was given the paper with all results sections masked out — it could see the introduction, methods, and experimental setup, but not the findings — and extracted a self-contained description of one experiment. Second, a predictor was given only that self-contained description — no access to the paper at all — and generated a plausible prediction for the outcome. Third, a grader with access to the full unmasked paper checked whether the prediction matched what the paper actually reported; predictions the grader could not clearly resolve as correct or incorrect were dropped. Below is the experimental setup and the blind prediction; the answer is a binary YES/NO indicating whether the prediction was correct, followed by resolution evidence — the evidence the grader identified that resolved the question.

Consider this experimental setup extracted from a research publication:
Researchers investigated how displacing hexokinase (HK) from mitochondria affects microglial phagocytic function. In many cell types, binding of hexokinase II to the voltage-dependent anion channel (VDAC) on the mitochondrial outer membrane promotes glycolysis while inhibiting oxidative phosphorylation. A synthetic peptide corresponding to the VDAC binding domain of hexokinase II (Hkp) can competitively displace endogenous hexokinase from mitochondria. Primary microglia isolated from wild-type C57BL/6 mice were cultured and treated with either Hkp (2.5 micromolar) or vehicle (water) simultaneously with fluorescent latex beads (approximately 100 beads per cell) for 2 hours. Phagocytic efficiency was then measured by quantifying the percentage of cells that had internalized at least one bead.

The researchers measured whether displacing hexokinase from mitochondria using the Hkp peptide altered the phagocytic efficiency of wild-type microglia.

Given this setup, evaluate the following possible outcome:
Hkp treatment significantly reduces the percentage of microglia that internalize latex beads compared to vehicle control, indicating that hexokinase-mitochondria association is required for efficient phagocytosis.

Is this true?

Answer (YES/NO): NO